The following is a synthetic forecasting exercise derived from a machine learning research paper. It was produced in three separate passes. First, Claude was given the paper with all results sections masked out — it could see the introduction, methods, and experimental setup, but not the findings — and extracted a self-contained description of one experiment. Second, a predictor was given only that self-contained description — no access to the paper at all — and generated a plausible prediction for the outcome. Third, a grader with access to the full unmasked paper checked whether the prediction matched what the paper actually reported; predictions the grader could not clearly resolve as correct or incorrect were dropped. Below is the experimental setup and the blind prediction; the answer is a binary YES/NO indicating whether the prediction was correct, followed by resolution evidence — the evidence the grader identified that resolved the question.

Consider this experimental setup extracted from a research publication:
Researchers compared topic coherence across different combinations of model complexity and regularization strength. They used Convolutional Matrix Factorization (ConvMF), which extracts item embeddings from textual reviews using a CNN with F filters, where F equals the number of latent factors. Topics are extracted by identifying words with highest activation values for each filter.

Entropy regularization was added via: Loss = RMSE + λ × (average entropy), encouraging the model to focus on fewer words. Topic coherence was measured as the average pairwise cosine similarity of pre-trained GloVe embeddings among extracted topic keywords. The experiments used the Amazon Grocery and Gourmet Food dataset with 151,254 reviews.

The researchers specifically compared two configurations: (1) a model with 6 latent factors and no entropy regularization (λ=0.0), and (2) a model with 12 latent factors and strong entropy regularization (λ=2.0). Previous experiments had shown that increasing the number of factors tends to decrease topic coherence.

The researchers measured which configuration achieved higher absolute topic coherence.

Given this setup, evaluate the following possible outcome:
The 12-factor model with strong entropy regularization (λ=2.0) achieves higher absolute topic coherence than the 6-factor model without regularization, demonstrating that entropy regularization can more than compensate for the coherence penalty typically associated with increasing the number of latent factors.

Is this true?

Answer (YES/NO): YES